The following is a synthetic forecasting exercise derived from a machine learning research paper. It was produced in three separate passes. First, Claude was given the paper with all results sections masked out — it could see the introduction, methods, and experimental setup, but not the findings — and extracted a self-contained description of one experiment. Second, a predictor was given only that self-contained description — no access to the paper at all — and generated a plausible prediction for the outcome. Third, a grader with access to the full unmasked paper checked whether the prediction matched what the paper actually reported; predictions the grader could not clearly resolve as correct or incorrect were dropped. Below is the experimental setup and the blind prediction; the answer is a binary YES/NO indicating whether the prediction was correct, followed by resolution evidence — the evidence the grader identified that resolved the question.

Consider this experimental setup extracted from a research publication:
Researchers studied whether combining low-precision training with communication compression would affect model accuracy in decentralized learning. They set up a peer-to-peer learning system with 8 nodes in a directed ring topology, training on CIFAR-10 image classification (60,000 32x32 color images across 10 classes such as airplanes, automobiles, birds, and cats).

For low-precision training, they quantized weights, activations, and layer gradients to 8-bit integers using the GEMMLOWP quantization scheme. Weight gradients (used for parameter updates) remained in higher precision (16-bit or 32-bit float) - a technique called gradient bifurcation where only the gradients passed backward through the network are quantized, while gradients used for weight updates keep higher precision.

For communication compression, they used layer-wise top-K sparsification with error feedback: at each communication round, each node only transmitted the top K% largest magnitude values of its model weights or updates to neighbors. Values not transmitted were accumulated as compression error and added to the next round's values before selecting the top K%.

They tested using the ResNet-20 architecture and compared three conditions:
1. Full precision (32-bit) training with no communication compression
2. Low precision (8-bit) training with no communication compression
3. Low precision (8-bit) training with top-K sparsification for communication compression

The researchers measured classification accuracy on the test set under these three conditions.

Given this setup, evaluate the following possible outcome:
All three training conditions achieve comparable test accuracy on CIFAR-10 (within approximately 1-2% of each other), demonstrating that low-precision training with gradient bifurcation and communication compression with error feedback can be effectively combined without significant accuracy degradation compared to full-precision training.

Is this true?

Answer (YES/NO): NO